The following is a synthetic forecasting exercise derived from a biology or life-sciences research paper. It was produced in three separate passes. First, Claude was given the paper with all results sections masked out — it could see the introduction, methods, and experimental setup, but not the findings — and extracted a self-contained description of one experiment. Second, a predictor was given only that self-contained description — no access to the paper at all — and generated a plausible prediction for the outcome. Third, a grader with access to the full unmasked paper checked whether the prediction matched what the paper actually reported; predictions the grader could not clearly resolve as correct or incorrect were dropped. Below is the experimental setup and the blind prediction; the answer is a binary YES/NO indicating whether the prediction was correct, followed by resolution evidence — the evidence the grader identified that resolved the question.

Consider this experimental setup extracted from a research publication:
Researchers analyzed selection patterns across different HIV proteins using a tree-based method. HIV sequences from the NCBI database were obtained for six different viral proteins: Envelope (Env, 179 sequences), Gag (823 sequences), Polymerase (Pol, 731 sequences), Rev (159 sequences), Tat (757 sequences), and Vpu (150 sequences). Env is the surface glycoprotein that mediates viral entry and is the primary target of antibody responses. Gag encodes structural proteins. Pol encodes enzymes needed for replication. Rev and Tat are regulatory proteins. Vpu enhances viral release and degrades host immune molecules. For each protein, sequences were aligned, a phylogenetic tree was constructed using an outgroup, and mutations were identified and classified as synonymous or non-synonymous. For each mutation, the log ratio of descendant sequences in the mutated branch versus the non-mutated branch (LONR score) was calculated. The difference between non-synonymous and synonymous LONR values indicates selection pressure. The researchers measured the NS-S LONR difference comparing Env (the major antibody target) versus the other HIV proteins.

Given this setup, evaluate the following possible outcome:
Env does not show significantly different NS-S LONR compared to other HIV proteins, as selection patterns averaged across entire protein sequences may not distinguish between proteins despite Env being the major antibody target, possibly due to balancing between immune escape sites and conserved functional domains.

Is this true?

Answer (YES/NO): NO